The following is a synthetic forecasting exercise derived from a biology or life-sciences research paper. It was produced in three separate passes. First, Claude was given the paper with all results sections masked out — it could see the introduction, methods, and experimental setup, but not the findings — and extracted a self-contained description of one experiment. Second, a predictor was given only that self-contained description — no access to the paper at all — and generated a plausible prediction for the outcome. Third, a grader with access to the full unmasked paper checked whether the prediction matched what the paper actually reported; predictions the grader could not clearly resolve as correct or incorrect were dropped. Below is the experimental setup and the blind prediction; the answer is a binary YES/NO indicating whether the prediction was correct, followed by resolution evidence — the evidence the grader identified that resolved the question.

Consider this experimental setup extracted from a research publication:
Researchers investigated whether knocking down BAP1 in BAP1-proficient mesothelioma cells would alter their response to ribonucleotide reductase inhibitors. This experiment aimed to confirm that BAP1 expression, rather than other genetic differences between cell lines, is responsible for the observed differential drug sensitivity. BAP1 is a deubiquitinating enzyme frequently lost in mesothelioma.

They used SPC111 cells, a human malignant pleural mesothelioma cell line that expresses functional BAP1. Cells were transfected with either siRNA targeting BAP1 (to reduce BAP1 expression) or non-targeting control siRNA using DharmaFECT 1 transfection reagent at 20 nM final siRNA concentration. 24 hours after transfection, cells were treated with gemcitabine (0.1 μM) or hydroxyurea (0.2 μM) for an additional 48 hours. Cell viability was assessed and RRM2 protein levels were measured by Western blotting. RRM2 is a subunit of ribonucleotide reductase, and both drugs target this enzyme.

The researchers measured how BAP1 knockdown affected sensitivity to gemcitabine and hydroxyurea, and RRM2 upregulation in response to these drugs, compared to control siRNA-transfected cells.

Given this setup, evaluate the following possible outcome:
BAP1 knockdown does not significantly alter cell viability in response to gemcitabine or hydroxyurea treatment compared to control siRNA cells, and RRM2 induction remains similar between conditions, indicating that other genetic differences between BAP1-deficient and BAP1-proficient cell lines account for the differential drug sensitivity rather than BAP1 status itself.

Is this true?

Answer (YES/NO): NO